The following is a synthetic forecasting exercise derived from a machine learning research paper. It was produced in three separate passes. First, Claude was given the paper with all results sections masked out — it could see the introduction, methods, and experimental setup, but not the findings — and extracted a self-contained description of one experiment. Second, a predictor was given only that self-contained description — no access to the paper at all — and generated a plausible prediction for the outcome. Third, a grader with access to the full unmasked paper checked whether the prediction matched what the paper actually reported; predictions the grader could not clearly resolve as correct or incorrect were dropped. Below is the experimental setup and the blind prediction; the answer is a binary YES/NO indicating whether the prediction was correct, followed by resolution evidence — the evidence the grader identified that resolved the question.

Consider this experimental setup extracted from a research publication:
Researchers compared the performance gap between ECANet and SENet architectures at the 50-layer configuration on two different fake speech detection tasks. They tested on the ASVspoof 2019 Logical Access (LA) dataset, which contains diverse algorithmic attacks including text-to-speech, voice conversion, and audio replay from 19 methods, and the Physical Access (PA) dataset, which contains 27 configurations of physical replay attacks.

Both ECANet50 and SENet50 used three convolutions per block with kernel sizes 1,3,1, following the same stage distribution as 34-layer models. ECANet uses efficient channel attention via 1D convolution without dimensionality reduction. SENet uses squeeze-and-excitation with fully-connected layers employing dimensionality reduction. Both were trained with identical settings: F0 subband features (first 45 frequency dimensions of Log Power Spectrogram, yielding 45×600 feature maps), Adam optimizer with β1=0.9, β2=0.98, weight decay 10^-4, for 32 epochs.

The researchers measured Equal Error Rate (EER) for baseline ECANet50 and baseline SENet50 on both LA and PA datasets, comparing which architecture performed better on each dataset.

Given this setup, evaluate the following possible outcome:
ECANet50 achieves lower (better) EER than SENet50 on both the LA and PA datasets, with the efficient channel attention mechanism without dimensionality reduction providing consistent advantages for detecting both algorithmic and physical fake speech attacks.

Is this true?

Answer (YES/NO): NO